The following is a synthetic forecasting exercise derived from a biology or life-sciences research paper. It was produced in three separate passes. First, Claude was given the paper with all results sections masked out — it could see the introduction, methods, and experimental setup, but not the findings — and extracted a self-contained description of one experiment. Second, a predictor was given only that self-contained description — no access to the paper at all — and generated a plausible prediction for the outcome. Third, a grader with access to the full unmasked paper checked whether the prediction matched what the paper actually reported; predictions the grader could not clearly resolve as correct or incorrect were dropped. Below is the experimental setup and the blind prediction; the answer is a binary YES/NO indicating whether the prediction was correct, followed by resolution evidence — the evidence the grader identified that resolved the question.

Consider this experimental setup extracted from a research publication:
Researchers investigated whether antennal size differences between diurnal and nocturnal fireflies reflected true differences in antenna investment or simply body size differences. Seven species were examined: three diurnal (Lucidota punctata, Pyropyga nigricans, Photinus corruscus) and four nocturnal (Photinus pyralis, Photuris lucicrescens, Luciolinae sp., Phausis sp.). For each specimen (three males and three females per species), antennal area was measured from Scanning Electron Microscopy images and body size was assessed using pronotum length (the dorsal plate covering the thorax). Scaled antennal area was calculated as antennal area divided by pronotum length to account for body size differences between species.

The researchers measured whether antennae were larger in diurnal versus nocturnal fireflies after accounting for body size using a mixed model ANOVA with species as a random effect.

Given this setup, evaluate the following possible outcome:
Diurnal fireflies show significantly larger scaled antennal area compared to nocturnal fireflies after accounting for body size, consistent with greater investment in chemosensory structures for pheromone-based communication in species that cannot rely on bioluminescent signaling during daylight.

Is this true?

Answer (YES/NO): NO